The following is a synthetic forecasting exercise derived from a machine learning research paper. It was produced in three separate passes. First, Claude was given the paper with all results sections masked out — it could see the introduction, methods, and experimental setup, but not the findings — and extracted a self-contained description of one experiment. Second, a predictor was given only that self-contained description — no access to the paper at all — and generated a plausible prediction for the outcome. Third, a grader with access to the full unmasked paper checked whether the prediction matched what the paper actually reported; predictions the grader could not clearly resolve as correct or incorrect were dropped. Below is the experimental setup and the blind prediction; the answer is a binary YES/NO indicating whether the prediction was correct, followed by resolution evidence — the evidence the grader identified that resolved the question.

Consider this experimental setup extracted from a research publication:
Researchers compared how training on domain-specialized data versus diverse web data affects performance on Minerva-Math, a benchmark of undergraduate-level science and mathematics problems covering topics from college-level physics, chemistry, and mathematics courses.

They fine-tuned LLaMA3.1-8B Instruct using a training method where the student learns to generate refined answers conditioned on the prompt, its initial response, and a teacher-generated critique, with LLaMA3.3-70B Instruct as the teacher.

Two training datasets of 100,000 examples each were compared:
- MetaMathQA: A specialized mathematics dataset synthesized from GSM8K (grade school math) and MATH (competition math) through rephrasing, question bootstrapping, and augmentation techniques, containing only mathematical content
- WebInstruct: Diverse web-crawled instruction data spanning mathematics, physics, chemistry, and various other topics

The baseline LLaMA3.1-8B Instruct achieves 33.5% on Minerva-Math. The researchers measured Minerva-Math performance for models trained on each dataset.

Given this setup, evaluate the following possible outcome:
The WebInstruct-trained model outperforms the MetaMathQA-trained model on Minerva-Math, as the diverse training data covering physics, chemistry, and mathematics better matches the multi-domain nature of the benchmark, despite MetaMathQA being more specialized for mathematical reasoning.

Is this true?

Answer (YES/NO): NO